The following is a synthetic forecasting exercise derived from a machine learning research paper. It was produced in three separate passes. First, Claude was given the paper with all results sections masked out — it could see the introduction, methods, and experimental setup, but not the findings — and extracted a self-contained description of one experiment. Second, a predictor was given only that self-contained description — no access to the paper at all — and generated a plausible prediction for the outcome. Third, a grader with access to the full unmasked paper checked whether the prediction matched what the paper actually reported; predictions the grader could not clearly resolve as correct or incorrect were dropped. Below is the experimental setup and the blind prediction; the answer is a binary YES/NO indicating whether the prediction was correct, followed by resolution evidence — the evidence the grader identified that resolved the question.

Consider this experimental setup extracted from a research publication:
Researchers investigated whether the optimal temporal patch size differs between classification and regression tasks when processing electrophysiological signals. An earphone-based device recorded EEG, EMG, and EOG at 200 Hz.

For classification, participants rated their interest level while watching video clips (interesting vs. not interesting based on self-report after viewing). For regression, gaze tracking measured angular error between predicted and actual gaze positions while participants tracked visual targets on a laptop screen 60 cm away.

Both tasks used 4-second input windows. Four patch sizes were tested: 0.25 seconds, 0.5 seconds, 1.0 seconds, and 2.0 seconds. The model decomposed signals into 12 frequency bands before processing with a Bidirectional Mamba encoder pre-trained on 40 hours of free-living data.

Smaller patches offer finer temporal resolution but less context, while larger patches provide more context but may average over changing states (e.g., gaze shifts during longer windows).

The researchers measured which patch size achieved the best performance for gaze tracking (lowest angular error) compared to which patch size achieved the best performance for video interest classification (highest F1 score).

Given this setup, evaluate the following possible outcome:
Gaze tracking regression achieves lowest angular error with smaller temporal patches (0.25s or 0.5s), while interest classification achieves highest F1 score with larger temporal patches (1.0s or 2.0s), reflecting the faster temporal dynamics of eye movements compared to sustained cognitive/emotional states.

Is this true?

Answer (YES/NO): NO